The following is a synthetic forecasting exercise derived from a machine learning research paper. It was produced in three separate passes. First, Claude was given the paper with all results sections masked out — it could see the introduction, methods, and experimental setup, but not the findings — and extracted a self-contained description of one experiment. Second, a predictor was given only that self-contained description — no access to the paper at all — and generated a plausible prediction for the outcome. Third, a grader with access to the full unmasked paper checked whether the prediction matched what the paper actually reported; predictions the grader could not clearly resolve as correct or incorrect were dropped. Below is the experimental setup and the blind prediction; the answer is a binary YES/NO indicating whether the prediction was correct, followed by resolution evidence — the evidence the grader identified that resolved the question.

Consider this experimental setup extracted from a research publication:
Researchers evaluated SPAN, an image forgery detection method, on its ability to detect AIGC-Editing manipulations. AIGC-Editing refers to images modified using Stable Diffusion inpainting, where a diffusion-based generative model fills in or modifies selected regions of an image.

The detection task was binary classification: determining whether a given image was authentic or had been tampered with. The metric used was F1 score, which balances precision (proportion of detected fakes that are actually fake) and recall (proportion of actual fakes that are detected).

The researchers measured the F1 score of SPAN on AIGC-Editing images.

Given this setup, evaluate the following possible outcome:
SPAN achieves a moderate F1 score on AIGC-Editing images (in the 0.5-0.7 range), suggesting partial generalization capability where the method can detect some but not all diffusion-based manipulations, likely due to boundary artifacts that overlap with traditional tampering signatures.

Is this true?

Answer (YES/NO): NO